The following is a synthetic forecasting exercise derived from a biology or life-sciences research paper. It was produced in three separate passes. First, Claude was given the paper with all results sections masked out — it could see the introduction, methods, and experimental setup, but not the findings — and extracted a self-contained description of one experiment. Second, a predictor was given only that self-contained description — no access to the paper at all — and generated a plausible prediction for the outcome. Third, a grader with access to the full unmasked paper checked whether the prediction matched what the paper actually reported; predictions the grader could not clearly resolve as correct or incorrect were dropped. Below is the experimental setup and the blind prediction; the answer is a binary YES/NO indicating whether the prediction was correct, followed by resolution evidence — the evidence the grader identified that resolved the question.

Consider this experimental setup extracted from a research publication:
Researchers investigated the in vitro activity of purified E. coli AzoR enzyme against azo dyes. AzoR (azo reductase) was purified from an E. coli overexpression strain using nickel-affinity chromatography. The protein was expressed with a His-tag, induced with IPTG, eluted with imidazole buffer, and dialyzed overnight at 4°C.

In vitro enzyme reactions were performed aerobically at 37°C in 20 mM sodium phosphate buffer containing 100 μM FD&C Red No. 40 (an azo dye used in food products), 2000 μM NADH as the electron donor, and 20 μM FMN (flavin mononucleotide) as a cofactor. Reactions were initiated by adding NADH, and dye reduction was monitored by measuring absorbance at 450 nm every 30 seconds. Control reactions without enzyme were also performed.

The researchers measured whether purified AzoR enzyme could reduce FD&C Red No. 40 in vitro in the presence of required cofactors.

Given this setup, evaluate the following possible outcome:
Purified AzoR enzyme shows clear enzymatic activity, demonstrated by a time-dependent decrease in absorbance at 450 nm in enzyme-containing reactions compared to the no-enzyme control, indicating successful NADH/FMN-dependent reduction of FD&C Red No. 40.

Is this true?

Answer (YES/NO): YES